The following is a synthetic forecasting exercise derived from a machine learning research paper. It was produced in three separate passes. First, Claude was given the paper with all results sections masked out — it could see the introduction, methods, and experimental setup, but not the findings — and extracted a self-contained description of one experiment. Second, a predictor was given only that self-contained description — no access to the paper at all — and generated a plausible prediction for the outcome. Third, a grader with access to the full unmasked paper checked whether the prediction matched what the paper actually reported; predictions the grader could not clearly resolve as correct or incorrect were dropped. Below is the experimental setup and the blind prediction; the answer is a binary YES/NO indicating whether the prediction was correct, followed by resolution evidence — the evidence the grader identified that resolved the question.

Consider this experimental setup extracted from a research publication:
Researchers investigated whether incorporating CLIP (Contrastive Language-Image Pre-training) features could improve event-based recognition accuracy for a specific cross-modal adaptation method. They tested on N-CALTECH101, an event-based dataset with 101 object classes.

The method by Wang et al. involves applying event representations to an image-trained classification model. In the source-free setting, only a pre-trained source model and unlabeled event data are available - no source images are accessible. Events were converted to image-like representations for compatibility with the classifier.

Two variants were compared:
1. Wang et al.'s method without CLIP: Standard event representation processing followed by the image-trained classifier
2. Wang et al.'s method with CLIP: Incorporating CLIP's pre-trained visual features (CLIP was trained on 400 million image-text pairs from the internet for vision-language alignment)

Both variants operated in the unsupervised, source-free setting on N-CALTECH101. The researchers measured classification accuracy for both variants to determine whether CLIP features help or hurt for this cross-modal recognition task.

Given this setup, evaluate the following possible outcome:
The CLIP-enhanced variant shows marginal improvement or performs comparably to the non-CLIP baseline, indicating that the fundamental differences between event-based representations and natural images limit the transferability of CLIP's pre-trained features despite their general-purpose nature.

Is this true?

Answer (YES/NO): NO